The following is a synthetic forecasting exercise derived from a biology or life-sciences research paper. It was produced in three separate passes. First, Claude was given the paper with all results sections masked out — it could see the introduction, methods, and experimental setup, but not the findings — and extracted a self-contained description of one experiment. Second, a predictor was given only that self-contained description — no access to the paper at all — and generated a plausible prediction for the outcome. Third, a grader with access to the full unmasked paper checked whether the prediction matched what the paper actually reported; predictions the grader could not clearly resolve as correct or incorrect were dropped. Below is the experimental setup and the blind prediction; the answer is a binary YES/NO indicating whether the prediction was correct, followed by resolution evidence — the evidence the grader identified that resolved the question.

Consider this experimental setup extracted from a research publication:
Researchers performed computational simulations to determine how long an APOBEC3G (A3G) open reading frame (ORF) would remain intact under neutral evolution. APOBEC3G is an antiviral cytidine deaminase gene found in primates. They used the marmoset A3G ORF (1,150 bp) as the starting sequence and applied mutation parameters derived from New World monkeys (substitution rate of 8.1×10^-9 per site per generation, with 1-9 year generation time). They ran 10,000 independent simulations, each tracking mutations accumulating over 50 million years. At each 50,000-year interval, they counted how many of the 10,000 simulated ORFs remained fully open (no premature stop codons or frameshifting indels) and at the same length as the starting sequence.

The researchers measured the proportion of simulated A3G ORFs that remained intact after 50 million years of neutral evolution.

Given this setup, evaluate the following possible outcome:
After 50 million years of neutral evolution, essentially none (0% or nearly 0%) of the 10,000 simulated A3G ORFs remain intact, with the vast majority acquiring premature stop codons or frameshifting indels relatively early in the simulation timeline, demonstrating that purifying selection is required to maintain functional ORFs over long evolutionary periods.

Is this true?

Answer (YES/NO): YES